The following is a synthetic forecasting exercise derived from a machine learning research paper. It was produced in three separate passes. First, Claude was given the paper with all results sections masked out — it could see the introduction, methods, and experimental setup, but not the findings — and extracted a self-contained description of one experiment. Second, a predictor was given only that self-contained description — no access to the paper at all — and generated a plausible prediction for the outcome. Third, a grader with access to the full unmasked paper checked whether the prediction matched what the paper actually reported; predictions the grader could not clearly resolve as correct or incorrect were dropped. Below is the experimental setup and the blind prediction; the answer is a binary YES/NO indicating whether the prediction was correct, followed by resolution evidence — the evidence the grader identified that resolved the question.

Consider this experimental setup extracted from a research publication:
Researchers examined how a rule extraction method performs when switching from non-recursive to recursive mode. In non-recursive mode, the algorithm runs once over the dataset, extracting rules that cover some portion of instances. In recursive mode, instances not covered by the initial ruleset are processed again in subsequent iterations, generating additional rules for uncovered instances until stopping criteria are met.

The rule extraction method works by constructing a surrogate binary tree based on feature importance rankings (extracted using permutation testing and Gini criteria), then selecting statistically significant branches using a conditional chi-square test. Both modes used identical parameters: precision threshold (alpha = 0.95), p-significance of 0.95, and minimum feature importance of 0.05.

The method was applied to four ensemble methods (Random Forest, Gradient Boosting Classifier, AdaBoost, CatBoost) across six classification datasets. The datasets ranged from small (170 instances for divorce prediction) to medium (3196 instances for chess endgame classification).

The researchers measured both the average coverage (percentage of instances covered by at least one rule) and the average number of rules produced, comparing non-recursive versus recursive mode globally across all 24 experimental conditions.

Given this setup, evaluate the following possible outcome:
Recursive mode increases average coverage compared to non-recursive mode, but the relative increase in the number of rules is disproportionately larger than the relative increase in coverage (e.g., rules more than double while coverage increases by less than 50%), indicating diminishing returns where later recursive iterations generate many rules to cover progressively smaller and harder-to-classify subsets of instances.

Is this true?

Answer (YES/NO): NO